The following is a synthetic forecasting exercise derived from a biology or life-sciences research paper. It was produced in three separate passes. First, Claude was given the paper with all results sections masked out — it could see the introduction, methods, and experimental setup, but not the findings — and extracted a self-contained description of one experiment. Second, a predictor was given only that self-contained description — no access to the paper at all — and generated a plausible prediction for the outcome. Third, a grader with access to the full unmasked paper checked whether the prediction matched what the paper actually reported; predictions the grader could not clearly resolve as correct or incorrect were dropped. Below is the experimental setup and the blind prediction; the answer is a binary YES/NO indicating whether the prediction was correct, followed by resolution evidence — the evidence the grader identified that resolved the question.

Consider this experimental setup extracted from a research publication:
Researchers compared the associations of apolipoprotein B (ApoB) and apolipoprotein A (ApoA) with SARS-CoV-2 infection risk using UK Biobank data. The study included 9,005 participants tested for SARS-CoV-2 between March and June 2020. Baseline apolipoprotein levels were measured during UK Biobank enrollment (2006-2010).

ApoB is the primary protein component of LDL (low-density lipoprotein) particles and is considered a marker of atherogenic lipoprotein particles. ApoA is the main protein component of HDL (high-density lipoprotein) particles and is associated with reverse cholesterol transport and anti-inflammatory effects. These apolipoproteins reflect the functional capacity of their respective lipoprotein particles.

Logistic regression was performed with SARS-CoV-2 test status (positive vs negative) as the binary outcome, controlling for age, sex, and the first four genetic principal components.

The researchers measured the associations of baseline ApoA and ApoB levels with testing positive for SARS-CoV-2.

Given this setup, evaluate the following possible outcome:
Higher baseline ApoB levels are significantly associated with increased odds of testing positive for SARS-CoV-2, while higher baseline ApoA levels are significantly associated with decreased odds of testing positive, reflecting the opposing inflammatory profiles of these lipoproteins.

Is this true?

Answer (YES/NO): NO